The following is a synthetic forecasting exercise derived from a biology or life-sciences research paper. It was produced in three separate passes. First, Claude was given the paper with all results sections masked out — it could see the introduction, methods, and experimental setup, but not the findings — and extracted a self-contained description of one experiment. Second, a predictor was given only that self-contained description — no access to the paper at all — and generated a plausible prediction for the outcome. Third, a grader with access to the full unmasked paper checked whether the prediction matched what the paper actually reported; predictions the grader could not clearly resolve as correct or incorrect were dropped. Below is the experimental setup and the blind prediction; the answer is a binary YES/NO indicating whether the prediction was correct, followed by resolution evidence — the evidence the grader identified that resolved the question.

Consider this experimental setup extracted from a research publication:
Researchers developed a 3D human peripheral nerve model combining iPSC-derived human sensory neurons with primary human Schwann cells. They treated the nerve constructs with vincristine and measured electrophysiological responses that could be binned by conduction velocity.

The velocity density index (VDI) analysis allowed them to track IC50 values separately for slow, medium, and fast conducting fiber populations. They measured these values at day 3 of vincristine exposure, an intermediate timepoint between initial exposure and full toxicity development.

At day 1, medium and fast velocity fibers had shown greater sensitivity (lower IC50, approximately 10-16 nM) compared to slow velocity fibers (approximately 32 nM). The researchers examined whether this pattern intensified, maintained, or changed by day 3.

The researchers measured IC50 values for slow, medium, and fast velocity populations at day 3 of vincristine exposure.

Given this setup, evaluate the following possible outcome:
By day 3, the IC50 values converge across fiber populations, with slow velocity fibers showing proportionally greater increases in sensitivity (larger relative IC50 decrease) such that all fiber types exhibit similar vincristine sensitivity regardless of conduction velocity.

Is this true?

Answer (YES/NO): NO